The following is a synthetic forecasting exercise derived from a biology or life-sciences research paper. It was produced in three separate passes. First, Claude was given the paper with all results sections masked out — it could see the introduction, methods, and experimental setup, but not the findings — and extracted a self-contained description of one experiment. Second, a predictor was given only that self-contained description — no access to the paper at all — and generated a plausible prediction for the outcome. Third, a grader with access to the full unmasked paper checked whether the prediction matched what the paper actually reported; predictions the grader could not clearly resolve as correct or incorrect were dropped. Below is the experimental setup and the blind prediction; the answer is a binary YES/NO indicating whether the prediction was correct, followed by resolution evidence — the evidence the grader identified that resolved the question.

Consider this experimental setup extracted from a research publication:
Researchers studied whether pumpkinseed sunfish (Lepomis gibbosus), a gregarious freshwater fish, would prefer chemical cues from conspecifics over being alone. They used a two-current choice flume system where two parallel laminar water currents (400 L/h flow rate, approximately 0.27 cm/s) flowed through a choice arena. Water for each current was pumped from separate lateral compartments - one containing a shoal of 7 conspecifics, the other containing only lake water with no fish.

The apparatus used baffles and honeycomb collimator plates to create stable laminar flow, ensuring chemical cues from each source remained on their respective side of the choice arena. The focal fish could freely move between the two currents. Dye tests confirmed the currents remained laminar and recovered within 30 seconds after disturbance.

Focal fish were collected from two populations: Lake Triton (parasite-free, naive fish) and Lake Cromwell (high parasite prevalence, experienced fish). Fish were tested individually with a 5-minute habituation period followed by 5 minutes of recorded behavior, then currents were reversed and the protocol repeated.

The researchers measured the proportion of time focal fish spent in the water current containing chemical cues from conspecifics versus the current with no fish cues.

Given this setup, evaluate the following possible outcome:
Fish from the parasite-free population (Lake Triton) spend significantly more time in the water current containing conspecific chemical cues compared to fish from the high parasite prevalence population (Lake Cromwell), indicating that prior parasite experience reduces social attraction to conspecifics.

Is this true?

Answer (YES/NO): NO